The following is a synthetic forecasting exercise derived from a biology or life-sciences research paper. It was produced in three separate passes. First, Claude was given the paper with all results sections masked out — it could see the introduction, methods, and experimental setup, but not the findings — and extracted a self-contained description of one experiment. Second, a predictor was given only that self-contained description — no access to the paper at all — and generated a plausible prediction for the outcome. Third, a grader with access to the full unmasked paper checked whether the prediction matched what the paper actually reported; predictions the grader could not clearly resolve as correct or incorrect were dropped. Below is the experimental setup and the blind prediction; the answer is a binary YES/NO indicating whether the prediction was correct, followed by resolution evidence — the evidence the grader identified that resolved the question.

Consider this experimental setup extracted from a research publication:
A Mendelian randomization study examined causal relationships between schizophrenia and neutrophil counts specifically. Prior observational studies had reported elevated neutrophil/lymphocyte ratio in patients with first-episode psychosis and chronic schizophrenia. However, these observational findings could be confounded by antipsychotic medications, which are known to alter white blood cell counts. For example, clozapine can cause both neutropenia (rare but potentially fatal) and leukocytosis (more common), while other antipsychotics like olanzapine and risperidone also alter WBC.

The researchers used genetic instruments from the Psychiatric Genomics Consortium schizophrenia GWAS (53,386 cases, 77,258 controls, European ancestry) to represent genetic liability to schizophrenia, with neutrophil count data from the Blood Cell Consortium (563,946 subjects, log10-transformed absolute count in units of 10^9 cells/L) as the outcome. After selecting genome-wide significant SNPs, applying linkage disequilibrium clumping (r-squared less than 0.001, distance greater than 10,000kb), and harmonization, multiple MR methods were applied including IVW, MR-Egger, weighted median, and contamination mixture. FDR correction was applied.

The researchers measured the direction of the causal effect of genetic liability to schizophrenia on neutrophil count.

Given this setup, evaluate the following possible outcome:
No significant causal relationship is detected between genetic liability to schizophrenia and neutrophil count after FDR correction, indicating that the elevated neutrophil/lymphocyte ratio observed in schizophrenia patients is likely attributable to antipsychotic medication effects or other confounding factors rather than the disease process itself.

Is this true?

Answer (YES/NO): NO